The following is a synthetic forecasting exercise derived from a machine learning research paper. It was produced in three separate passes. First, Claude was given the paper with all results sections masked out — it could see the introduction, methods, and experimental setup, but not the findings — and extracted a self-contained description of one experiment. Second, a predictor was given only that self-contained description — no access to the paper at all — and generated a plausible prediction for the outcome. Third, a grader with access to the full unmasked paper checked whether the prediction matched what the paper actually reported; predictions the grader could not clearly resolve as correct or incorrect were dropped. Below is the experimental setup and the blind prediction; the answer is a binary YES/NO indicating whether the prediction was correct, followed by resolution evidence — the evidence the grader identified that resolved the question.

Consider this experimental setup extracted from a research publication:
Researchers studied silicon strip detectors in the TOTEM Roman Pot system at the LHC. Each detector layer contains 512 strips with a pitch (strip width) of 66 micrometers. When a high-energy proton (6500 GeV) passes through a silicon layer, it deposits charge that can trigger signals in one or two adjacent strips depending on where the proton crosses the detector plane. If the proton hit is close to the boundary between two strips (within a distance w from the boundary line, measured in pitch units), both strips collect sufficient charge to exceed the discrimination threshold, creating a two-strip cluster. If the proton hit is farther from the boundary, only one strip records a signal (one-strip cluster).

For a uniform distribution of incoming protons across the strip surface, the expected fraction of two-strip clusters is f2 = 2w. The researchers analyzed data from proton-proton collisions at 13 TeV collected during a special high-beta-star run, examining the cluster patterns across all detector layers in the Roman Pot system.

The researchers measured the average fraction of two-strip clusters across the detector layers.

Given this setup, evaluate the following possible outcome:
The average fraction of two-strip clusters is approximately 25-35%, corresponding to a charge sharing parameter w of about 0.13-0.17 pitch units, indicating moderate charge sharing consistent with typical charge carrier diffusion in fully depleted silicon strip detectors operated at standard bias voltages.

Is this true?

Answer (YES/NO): NO